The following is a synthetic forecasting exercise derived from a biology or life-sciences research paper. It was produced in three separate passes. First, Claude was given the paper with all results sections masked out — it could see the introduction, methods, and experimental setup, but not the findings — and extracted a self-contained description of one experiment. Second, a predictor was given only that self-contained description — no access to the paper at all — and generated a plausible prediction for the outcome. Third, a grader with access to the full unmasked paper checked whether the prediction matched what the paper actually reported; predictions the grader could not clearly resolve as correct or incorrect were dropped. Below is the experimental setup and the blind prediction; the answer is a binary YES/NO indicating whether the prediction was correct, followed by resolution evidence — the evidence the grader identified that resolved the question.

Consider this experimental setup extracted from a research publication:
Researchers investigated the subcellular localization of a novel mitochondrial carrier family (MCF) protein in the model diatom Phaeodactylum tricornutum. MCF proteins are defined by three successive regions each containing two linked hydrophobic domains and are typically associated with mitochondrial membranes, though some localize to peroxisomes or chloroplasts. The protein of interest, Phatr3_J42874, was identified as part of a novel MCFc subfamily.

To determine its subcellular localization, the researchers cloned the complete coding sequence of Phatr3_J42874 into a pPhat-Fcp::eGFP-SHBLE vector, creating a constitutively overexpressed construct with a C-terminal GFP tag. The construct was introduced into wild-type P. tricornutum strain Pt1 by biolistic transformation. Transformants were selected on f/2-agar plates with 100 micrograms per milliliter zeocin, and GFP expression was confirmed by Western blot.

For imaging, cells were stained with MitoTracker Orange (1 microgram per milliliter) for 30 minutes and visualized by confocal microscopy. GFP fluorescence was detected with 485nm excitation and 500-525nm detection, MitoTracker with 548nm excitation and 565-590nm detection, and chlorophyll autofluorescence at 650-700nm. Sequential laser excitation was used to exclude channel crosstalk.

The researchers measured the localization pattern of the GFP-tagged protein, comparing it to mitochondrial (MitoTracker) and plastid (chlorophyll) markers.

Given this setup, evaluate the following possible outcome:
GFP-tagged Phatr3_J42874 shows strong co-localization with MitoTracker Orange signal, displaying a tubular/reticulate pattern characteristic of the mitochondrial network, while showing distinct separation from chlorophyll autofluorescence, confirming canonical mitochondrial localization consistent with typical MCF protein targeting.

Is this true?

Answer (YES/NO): NO